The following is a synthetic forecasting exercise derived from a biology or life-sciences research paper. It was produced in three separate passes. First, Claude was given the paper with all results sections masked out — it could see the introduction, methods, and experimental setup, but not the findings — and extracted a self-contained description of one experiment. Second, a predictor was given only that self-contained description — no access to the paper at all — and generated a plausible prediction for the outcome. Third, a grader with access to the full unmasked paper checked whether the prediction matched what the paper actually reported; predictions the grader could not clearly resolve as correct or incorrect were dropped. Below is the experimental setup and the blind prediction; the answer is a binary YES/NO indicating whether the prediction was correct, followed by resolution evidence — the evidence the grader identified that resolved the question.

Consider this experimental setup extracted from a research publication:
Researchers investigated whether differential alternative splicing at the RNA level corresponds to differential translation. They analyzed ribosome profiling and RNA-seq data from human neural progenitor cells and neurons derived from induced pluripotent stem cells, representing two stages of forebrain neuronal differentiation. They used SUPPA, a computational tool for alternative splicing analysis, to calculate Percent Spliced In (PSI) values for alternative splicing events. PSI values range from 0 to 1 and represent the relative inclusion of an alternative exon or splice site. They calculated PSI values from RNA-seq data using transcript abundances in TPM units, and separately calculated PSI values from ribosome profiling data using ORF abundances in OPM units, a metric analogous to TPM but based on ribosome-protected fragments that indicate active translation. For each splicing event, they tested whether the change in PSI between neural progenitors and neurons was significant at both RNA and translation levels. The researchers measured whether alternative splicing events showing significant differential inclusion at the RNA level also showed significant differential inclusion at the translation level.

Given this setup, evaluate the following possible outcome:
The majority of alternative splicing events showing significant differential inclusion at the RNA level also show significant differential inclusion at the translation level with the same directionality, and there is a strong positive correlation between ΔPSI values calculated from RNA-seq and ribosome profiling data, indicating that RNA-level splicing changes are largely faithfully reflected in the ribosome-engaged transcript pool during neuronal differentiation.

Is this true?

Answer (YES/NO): NO